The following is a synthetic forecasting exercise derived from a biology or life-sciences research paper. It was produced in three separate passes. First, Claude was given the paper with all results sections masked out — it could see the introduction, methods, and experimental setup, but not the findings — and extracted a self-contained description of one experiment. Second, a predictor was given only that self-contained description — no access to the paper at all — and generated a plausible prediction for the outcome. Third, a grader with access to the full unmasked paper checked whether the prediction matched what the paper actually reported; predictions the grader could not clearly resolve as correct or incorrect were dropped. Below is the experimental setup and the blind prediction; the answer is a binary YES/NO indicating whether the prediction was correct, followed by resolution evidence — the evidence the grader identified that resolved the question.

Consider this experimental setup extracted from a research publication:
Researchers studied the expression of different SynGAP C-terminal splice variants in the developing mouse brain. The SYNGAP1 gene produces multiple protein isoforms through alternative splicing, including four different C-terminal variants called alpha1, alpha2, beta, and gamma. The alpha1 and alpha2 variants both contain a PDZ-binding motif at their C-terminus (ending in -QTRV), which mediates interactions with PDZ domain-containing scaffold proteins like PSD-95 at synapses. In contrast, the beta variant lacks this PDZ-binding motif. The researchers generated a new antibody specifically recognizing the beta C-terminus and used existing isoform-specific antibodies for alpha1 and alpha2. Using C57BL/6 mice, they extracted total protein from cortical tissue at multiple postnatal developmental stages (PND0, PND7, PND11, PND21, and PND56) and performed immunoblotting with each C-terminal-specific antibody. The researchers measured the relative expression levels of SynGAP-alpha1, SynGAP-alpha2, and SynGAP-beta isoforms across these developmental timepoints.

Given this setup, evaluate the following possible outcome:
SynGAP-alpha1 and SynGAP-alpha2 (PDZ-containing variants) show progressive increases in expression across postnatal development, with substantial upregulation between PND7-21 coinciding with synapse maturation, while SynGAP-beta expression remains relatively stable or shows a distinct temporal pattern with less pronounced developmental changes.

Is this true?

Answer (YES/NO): NO